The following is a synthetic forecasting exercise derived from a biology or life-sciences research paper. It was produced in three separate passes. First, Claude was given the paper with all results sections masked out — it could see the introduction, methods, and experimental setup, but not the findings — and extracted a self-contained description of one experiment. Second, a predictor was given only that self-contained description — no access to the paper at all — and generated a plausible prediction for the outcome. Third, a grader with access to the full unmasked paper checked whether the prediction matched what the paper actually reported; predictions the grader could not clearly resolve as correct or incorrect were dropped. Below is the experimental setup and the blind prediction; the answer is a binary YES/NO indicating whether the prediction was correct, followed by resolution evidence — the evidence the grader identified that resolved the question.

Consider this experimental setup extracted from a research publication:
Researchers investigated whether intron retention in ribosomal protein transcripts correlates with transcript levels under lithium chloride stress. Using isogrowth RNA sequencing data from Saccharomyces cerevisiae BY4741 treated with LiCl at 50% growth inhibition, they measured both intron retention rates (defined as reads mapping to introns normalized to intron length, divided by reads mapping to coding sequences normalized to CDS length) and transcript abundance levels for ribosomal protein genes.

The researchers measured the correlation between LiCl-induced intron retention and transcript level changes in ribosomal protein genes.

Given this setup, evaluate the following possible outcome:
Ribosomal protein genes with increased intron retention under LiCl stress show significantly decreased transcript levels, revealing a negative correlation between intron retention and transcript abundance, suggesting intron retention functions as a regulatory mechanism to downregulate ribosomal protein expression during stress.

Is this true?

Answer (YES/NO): NO